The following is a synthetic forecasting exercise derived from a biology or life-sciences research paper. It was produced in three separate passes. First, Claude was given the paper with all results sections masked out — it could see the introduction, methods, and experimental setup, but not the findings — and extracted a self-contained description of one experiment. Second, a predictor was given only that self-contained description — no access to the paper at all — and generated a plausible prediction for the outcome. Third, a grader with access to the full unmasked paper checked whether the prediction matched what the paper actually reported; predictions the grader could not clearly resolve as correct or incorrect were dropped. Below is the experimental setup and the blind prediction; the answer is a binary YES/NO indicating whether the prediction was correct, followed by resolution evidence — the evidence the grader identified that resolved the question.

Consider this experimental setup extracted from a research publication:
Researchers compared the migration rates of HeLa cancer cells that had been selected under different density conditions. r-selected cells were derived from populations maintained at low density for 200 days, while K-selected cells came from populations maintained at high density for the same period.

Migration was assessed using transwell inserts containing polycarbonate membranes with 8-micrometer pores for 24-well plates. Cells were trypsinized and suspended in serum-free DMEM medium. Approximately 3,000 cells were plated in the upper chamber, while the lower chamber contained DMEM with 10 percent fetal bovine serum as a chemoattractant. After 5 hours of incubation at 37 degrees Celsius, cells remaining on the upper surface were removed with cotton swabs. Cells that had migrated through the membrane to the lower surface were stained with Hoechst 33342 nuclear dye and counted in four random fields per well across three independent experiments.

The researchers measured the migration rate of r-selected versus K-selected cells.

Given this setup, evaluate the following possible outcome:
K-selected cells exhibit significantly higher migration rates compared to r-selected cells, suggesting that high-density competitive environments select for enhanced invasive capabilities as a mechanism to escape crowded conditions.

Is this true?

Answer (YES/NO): NO